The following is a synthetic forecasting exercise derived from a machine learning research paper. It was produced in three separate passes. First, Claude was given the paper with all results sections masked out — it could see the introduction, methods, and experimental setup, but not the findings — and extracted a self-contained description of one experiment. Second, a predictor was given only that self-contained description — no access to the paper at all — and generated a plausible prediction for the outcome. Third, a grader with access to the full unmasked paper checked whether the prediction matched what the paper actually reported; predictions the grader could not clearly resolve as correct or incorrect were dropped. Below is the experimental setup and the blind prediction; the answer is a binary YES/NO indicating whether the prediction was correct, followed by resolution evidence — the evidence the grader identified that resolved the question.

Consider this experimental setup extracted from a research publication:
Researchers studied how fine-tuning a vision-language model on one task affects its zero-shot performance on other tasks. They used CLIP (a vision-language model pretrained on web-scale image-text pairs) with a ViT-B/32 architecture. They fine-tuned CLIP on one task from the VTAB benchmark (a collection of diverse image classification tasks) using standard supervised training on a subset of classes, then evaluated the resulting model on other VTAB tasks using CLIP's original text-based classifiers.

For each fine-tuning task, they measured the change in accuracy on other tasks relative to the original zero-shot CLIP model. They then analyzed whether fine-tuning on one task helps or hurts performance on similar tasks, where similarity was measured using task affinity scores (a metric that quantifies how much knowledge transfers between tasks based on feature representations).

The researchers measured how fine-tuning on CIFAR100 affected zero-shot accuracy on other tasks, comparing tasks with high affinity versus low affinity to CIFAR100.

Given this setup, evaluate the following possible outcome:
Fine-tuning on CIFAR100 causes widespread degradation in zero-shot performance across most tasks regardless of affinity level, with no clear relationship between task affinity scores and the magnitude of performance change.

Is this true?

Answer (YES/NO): NO